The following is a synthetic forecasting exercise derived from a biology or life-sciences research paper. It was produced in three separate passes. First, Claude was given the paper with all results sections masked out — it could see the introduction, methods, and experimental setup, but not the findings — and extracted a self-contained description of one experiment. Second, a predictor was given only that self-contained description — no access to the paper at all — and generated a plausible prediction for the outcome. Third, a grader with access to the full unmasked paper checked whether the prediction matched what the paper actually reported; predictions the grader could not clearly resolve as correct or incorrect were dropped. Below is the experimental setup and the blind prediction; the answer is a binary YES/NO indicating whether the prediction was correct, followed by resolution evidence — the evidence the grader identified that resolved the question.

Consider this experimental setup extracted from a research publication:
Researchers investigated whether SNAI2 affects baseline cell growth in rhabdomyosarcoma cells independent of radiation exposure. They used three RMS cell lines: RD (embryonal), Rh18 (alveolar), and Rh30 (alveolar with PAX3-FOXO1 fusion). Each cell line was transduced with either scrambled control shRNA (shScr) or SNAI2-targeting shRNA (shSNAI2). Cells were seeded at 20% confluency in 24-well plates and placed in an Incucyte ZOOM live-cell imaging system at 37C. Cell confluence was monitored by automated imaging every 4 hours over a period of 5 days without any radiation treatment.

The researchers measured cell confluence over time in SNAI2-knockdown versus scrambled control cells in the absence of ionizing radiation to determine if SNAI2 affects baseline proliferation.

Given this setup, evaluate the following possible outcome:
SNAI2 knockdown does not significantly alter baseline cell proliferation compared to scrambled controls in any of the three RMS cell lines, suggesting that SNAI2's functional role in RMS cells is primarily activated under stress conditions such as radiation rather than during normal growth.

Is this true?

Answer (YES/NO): YES